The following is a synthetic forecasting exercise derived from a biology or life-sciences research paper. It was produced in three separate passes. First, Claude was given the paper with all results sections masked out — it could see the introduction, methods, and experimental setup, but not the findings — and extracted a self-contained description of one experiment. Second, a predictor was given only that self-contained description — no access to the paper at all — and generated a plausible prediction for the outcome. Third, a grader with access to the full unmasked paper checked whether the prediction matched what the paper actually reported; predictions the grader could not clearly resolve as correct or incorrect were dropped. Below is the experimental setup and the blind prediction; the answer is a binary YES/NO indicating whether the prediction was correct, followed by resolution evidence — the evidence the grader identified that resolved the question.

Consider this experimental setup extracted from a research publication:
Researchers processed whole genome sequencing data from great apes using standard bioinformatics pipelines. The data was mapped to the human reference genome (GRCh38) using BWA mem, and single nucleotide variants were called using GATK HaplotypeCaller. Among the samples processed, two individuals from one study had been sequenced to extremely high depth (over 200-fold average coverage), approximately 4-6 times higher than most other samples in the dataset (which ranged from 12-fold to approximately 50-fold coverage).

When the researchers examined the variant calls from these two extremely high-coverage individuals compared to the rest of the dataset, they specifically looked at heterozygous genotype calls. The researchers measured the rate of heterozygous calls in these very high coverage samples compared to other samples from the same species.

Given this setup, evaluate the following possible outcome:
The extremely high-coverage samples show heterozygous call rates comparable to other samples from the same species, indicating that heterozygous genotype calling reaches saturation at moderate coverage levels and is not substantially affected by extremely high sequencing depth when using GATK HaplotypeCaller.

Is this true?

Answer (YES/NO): NO